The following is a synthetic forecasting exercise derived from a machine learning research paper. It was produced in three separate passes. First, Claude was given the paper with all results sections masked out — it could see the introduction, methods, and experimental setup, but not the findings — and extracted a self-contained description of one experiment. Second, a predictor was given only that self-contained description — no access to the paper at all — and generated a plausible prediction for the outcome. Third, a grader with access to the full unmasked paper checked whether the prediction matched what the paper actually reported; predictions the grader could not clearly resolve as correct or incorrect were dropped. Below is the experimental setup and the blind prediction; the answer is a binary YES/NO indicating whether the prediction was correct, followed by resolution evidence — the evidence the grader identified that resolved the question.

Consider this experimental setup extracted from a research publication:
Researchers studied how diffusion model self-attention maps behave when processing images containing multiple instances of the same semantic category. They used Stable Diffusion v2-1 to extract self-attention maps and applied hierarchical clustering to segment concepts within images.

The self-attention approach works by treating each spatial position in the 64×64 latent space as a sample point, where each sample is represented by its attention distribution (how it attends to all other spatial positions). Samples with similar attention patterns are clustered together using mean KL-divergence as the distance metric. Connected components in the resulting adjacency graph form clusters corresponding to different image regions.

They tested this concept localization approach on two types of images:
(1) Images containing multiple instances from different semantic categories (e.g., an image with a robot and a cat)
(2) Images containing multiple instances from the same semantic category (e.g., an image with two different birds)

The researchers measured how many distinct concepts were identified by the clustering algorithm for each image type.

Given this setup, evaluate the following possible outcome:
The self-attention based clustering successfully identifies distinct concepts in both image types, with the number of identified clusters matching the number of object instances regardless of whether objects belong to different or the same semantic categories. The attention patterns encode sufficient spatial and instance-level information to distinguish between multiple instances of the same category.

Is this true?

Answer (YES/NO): NO